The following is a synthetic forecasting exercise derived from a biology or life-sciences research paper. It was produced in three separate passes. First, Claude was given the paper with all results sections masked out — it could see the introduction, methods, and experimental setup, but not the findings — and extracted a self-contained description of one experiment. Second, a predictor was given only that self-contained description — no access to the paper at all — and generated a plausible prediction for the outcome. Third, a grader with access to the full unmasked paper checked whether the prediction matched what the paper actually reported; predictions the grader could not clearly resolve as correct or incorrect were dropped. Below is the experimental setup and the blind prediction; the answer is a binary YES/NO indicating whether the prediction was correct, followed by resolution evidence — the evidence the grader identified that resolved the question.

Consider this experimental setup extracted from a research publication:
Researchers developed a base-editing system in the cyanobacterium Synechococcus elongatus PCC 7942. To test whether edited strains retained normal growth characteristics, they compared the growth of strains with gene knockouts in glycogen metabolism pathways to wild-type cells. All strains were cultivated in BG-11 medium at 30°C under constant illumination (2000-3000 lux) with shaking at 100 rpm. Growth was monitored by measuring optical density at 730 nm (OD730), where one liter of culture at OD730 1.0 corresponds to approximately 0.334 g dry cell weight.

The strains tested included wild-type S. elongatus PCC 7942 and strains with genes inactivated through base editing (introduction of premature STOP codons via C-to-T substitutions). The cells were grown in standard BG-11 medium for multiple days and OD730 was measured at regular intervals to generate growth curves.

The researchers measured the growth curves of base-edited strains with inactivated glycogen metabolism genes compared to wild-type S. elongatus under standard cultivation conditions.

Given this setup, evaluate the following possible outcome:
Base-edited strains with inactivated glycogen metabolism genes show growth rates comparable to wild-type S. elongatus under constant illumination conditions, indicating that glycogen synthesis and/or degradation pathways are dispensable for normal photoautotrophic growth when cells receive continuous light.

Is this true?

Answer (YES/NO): NO